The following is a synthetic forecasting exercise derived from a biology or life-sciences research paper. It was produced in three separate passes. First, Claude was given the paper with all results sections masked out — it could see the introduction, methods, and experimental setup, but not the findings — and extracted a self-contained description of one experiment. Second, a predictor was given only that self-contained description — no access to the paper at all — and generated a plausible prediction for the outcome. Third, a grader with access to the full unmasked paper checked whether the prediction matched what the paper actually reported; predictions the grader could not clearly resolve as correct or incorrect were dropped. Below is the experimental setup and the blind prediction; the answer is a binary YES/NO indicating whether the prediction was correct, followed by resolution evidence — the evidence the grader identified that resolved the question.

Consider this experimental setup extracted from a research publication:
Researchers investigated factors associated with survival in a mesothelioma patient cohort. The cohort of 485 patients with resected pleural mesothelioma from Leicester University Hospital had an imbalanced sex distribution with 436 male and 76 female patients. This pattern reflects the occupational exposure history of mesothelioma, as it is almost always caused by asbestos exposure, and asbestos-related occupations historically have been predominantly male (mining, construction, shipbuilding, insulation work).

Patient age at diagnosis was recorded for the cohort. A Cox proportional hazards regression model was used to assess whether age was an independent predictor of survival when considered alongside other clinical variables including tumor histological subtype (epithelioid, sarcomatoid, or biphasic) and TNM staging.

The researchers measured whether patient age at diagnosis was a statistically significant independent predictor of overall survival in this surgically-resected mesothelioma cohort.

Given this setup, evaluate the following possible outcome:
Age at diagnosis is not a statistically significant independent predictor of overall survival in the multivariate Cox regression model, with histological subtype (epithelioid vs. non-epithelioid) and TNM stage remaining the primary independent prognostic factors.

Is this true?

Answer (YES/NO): NO